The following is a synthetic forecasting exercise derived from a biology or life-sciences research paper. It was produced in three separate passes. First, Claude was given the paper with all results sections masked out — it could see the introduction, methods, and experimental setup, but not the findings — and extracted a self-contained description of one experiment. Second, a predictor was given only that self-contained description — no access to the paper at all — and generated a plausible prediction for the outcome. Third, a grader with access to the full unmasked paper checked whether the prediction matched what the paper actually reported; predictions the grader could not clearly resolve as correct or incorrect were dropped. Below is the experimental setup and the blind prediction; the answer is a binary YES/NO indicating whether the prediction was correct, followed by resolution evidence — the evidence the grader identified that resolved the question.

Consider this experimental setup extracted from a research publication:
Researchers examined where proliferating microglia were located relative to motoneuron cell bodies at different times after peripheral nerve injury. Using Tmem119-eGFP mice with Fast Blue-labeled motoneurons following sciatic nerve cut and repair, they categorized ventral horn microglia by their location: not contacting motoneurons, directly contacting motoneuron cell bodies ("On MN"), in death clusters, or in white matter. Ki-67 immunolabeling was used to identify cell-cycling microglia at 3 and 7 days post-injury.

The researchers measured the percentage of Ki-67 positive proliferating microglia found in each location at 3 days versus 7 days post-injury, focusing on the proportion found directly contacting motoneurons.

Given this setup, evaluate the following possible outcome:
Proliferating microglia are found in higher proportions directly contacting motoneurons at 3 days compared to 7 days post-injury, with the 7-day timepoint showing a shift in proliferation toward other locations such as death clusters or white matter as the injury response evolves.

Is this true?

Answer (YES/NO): NO